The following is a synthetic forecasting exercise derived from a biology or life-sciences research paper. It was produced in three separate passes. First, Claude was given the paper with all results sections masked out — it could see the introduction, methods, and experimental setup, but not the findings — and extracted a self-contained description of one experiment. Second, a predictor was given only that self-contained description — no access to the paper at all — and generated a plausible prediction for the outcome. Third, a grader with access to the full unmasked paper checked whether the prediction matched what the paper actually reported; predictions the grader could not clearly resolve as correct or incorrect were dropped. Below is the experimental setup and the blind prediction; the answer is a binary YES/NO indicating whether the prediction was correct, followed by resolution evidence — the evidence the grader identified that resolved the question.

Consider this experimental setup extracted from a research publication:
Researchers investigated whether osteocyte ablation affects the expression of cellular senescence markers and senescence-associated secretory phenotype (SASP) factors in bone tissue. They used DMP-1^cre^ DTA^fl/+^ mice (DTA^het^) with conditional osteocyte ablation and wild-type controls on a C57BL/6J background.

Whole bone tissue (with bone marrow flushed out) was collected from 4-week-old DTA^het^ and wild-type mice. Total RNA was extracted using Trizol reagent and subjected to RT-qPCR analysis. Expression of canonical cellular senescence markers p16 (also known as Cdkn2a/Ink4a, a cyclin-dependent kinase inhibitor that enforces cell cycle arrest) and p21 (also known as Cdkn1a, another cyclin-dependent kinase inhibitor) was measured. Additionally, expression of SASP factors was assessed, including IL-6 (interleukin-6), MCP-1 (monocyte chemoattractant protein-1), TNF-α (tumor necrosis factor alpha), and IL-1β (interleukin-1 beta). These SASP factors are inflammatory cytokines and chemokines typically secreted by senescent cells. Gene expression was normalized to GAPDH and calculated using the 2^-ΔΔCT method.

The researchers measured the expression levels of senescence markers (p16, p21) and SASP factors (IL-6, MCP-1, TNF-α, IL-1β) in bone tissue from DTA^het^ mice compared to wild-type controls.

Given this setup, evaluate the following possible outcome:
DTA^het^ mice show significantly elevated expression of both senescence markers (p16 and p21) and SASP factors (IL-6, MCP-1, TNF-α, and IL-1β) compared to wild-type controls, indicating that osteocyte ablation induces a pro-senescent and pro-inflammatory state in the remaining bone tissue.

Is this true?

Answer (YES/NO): NO